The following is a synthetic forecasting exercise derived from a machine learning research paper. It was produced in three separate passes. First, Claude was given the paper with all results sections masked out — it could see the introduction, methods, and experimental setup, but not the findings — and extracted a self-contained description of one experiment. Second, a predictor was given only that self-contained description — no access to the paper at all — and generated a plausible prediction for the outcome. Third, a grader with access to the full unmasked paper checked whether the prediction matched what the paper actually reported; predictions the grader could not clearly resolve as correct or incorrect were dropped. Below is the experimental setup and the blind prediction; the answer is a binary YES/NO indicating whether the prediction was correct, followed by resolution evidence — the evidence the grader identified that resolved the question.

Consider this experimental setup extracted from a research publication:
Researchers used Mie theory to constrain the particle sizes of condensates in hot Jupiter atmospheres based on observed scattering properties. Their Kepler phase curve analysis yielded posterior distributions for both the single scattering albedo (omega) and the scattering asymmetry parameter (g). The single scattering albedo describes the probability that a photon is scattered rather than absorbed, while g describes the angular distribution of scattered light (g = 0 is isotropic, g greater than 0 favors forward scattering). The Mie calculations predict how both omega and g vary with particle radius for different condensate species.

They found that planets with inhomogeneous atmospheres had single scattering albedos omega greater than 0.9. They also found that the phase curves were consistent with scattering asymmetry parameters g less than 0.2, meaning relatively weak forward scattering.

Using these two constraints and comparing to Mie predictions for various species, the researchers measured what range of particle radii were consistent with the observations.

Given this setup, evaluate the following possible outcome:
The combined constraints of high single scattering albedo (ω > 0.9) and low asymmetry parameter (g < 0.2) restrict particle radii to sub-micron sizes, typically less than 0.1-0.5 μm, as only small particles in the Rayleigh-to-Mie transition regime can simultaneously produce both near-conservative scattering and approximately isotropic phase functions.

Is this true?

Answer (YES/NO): YES